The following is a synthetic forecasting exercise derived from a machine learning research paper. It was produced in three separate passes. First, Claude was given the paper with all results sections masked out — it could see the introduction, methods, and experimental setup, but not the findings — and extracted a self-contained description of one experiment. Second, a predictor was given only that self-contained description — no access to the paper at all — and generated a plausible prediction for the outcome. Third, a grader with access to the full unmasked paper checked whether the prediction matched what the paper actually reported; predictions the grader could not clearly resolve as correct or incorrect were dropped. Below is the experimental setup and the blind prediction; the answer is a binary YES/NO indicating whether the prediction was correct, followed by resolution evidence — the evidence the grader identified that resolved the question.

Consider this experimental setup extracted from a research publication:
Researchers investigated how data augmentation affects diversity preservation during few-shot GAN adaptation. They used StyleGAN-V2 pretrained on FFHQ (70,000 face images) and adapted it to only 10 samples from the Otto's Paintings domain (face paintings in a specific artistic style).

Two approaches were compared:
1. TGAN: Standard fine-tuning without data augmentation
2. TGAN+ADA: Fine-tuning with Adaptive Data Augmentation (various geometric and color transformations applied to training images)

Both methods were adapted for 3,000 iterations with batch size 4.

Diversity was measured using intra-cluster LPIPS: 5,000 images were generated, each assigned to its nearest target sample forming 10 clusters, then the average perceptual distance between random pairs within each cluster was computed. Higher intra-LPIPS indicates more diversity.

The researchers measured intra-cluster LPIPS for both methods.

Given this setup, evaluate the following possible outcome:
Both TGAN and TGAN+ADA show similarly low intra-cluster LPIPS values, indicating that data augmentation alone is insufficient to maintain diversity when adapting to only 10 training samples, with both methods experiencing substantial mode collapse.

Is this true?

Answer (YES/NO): YES